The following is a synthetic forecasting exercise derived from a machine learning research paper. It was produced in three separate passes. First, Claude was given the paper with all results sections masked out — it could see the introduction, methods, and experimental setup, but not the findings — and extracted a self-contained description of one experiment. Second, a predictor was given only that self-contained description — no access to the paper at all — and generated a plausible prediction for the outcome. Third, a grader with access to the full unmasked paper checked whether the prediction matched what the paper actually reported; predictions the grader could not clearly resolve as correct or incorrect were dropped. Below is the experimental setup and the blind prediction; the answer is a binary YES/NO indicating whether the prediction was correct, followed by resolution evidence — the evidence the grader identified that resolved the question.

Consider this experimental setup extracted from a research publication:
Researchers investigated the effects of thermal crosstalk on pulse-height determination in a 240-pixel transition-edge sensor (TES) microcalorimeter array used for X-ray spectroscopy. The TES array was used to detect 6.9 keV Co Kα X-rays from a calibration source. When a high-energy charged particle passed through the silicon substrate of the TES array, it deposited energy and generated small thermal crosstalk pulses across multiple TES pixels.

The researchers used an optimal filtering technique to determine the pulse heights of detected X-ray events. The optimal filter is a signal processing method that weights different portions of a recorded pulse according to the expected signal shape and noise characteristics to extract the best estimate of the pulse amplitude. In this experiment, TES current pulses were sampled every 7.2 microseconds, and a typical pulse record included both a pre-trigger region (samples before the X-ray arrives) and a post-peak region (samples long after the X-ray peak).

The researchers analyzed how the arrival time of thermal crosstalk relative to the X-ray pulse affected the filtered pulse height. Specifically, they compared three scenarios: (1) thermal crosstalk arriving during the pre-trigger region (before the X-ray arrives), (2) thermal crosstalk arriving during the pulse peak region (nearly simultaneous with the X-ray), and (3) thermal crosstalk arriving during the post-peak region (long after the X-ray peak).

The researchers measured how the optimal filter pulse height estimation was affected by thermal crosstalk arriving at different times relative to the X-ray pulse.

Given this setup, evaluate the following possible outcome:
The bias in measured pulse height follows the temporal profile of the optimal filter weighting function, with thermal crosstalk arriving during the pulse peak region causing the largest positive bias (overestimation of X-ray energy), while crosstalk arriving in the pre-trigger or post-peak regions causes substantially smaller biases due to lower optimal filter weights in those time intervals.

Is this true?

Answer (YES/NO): NO